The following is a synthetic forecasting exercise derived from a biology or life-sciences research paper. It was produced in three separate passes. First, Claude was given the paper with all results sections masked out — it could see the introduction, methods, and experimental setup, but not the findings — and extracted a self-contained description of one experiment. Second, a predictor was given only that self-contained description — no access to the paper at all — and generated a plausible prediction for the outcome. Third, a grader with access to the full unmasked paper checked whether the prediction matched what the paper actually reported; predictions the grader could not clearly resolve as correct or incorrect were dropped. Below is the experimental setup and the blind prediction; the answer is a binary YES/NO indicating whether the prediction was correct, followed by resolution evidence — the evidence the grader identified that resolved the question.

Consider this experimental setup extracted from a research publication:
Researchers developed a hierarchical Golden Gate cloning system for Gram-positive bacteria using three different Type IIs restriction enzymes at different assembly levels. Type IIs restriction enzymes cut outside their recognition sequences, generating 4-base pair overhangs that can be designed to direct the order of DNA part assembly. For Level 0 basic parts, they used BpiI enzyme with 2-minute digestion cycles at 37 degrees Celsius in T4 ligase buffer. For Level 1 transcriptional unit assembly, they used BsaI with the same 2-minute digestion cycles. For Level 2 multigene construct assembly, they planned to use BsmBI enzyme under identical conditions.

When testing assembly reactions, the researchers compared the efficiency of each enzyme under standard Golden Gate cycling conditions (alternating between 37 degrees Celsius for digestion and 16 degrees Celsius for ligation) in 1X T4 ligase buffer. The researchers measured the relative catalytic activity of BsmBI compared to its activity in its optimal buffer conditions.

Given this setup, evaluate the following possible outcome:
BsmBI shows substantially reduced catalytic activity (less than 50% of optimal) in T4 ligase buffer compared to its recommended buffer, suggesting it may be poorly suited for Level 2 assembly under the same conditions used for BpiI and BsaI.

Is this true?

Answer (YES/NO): YES